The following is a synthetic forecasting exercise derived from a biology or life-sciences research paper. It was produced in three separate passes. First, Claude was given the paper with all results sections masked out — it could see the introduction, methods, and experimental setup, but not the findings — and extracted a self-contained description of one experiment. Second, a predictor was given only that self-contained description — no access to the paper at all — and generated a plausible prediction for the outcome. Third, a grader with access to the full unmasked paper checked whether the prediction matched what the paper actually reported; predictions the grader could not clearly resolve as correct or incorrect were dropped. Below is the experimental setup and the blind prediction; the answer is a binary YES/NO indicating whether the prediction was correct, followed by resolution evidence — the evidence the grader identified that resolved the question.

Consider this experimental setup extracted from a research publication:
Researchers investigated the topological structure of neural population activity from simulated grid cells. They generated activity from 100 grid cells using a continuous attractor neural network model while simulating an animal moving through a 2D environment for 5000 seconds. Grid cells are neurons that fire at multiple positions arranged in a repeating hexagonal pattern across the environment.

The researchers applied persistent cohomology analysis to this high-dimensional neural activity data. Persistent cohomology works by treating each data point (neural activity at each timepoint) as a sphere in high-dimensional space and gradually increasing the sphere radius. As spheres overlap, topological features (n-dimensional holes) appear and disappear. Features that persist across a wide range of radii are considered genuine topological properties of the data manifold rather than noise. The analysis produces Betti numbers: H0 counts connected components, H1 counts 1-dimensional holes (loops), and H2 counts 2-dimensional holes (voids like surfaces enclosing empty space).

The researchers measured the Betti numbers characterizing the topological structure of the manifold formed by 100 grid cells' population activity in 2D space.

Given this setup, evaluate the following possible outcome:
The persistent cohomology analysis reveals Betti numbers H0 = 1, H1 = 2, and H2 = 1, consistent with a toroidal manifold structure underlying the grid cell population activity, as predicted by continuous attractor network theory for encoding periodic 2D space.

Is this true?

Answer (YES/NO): YES